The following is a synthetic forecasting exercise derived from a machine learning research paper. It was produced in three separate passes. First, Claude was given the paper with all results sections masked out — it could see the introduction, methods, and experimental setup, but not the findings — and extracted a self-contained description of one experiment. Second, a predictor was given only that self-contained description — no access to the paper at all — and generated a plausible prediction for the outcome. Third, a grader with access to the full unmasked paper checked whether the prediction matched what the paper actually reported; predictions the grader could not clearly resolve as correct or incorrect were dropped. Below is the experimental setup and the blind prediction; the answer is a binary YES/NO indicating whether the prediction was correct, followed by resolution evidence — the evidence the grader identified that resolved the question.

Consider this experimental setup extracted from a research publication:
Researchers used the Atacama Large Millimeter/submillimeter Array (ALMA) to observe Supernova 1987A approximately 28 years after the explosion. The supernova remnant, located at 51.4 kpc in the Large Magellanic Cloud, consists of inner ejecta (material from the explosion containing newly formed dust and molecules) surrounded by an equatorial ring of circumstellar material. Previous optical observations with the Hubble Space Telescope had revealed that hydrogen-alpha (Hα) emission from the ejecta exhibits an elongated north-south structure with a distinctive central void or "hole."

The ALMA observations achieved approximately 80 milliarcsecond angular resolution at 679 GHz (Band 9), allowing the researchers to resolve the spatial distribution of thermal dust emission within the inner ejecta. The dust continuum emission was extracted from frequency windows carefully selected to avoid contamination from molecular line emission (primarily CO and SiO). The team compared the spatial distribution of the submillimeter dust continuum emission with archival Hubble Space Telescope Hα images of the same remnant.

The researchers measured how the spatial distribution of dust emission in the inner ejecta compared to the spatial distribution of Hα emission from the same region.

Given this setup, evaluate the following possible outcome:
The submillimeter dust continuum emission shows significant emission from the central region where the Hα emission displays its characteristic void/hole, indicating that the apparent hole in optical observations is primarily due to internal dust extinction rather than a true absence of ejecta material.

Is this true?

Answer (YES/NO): NO